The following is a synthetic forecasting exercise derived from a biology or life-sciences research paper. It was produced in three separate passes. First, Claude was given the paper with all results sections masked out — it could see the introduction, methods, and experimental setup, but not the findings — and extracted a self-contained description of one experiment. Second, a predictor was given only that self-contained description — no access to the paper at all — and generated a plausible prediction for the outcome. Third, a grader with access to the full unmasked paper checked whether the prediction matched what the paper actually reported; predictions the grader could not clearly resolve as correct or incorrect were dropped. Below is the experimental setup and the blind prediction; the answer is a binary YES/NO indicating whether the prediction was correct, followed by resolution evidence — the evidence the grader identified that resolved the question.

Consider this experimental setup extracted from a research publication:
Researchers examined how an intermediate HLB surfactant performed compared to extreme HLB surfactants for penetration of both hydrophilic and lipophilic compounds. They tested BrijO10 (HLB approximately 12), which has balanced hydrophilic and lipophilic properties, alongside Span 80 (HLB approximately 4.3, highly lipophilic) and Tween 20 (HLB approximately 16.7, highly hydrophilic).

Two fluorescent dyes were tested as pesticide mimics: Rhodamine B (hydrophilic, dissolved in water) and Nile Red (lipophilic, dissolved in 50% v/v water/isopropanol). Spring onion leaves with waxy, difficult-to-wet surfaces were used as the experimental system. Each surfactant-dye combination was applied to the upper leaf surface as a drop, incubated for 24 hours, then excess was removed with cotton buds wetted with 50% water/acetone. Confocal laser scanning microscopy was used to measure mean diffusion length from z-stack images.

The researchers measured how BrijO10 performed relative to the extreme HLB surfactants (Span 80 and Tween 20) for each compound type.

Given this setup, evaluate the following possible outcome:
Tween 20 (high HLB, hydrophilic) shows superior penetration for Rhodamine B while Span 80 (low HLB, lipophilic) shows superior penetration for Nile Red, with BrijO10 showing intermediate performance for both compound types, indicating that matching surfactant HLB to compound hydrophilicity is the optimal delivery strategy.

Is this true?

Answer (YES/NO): YES